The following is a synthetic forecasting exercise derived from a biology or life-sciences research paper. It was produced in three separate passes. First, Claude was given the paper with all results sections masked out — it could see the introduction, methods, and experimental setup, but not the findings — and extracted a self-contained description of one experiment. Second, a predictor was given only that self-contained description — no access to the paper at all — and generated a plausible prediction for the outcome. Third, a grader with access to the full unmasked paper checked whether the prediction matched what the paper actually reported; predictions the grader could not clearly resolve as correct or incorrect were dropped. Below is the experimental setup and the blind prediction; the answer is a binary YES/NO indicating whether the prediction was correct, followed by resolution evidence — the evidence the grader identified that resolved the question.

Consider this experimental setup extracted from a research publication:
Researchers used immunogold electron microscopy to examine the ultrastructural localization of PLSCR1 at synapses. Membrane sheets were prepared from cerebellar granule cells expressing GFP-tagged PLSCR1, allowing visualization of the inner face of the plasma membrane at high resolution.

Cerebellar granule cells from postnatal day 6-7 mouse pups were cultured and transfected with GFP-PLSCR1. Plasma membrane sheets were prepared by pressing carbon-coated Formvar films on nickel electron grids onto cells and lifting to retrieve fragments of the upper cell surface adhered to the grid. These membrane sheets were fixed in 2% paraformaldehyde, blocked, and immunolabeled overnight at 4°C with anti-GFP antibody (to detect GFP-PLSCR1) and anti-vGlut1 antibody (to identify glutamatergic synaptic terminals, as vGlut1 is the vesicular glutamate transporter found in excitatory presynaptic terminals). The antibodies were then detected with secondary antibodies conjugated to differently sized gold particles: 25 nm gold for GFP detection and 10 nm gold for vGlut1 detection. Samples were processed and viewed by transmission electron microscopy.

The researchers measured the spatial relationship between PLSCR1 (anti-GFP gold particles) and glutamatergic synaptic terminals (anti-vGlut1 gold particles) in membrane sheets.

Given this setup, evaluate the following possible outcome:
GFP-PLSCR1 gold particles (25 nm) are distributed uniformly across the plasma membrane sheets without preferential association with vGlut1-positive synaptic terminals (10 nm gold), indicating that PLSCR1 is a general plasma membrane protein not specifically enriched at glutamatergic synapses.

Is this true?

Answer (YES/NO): NO